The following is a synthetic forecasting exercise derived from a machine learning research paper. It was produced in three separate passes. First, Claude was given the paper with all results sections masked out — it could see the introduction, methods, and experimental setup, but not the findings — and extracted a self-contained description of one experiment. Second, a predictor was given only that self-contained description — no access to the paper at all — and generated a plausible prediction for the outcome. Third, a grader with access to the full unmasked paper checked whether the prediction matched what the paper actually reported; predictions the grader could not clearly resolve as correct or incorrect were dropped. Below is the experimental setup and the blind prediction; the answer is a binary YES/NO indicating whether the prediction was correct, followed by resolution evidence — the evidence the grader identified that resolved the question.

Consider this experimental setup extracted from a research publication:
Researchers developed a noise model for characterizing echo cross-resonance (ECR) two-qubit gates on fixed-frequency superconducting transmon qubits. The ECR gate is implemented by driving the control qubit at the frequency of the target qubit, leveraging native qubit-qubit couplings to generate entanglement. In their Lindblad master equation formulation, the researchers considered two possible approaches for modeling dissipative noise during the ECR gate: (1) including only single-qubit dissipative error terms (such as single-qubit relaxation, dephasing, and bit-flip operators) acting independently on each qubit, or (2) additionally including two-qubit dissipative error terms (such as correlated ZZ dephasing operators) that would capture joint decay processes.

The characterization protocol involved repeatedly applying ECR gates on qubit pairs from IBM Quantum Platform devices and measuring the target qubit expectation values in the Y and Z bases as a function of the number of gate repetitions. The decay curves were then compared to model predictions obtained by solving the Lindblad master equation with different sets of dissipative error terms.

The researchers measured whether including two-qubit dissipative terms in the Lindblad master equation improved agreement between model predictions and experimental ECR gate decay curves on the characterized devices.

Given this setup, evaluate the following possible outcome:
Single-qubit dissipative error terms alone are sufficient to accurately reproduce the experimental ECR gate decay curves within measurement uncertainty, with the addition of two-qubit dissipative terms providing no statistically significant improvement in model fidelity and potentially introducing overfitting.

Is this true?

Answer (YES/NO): YES